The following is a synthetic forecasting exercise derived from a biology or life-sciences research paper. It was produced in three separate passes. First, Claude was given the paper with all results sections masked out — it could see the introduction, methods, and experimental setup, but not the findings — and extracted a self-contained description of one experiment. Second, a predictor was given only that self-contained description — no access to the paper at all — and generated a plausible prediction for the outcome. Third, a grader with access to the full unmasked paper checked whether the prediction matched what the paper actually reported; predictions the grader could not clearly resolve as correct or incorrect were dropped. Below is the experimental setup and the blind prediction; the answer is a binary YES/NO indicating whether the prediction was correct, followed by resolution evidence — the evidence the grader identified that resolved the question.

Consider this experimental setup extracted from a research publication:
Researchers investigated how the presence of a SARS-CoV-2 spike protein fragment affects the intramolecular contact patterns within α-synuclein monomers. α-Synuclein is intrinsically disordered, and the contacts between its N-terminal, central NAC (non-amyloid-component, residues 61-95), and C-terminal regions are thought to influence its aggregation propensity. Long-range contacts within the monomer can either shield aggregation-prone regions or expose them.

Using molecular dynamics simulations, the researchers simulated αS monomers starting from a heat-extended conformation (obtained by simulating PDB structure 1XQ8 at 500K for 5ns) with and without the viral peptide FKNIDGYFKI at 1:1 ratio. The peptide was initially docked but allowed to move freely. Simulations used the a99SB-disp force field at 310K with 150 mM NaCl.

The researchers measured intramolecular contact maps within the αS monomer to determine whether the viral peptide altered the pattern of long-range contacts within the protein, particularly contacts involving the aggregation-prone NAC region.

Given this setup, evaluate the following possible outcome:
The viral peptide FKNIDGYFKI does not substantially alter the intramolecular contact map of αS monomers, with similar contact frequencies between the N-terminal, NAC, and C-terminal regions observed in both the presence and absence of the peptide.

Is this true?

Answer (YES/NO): NO